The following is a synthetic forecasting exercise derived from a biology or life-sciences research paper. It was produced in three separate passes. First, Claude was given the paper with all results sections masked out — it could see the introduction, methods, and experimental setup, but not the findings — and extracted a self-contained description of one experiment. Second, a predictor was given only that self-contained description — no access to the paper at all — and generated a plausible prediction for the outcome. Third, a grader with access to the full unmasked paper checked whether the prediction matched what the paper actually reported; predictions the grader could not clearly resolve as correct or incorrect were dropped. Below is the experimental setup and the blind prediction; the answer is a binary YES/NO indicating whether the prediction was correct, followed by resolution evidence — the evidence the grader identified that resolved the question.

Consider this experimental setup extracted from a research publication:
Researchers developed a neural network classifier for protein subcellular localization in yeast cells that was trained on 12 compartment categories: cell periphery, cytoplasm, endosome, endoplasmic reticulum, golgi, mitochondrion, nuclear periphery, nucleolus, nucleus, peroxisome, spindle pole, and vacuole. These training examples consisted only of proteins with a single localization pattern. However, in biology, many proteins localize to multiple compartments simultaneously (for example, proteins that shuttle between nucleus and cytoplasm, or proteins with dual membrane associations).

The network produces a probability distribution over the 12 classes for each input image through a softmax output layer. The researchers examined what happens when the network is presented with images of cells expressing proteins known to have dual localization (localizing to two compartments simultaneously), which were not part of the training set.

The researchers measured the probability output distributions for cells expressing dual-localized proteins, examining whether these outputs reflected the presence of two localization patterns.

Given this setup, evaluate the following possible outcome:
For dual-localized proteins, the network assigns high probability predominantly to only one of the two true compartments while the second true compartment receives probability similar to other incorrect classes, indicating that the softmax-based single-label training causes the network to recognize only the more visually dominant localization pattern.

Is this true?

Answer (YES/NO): NO